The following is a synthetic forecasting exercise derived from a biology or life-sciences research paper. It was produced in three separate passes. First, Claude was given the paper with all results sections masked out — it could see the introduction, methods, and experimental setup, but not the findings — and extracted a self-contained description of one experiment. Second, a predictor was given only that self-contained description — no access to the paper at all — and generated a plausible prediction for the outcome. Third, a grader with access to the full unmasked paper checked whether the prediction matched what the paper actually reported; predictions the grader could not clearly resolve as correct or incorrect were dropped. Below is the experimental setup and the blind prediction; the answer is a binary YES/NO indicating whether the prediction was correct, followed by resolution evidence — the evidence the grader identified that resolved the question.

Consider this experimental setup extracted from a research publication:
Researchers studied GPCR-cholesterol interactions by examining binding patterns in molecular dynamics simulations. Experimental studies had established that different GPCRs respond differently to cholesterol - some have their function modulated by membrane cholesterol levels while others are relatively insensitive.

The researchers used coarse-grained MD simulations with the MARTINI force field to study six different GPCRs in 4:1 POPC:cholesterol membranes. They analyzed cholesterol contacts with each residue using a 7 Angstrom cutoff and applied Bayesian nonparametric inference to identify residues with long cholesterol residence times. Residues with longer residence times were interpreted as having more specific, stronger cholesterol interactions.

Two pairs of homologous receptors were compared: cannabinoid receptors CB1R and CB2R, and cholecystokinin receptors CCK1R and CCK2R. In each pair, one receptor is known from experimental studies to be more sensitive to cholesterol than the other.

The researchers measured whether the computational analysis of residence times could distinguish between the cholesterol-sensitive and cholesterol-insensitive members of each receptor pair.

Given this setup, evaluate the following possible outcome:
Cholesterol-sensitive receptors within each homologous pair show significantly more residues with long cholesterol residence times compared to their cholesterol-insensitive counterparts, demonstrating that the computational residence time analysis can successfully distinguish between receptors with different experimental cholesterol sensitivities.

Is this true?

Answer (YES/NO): NO